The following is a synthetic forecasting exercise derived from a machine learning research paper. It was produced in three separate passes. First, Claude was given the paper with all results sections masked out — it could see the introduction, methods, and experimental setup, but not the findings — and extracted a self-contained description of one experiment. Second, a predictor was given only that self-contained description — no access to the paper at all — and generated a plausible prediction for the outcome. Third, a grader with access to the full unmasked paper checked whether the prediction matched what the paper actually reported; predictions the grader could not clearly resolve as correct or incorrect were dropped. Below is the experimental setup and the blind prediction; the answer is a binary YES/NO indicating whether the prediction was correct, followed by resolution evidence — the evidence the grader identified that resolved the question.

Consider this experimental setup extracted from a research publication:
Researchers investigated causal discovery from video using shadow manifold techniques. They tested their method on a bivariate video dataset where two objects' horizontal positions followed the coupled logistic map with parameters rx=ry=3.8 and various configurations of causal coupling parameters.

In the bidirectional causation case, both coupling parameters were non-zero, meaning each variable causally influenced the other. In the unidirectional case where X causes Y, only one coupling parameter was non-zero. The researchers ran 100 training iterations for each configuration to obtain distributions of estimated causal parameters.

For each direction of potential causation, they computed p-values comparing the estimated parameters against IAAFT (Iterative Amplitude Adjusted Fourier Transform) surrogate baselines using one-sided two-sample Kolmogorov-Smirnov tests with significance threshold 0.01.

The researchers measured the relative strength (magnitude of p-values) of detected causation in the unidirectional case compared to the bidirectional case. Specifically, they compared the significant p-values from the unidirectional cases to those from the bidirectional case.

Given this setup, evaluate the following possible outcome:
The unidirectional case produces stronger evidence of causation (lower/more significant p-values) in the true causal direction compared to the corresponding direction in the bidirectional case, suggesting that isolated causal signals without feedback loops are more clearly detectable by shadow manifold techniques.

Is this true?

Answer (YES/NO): NO